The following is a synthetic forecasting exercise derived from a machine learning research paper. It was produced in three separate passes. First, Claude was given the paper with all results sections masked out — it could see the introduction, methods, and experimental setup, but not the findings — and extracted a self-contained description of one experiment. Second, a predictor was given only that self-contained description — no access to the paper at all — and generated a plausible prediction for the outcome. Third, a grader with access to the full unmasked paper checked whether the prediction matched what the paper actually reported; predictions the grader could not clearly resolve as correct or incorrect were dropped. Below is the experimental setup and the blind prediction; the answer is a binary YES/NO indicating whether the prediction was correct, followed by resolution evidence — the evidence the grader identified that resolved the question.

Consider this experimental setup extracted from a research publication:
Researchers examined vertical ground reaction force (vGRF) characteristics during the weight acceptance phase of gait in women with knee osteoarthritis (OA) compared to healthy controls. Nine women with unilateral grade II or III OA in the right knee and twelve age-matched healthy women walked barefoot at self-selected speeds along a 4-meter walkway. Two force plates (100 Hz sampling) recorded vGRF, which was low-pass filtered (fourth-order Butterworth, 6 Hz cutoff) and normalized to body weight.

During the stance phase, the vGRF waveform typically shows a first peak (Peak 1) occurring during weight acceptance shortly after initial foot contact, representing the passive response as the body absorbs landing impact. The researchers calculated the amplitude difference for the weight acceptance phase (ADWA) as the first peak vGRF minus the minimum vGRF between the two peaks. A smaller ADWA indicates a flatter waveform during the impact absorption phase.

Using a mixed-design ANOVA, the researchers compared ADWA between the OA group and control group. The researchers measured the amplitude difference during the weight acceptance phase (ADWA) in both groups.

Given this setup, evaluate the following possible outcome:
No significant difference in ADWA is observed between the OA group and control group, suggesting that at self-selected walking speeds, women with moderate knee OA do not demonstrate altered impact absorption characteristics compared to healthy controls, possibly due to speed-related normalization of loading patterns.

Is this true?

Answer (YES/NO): NO